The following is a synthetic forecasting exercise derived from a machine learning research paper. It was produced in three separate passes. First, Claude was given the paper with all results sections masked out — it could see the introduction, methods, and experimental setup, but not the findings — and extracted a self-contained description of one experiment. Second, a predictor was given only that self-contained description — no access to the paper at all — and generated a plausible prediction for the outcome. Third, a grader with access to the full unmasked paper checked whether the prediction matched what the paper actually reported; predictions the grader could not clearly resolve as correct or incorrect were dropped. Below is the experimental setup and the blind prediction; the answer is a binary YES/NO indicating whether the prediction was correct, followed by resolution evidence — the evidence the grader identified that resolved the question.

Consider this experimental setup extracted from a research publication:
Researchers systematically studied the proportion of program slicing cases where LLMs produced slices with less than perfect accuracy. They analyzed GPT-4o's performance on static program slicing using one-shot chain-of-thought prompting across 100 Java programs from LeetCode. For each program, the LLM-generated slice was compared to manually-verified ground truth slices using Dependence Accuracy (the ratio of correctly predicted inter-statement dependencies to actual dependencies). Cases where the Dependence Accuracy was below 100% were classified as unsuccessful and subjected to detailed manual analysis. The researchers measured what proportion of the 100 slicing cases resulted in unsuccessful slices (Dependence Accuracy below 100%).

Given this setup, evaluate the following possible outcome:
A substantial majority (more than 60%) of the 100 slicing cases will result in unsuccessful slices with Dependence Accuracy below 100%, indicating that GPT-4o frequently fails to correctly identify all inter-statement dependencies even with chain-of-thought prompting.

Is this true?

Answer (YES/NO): YES